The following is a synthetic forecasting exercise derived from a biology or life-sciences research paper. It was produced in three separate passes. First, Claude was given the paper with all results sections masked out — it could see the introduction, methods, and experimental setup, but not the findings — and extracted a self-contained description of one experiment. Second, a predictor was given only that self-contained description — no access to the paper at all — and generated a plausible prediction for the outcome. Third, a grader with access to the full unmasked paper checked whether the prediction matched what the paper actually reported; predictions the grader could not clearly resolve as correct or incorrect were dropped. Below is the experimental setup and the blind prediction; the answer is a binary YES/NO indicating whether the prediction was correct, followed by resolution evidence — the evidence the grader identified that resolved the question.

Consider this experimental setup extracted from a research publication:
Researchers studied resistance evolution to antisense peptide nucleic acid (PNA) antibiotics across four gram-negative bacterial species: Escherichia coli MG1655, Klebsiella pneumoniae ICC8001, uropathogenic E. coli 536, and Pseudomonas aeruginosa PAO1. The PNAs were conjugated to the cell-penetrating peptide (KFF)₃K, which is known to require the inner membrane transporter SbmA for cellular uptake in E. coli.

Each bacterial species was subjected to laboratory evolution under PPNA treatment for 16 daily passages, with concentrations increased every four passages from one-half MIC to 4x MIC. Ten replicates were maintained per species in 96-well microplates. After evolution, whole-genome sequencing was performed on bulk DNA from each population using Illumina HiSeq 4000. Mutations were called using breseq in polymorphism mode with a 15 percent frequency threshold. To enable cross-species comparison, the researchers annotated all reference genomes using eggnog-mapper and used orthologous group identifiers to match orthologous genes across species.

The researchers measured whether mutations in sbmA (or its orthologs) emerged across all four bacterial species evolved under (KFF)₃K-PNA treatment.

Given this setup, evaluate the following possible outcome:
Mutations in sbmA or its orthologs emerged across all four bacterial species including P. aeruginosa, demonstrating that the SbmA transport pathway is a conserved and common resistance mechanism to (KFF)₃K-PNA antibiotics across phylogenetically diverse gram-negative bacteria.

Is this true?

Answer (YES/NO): NO